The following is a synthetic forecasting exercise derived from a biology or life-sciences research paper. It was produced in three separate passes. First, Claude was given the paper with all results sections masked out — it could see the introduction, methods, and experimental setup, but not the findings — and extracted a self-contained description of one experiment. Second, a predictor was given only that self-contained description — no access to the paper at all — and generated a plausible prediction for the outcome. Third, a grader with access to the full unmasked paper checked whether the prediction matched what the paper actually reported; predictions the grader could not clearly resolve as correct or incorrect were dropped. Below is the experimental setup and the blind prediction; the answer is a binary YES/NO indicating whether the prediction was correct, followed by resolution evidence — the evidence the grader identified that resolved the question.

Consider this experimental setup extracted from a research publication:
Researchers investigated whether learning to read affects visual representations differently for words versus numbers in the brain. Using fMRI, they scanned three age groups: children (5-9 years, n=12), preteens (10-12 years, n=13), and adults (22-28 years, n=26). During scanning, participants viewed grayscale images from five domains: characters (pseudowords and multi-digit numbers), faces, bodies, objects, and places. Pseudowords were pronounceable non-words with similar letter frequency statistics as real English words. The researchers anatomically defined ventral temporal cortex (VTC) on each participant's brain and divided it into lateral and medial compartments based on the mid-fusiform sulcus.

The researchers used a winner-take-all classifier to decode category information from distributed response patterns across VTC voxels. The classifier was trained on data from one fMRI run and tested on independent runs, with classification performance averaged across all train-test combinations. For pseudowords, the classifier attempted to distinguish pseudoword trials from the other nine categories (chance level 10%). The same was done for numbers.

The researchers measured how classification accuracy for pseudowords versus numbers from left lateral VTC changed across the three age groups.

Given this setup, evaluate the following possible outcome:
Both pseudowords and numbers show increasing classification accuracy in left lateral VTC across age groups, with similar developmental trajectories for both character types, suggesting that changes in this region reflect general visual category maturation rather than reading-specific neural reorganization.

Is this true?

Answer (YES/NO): NO